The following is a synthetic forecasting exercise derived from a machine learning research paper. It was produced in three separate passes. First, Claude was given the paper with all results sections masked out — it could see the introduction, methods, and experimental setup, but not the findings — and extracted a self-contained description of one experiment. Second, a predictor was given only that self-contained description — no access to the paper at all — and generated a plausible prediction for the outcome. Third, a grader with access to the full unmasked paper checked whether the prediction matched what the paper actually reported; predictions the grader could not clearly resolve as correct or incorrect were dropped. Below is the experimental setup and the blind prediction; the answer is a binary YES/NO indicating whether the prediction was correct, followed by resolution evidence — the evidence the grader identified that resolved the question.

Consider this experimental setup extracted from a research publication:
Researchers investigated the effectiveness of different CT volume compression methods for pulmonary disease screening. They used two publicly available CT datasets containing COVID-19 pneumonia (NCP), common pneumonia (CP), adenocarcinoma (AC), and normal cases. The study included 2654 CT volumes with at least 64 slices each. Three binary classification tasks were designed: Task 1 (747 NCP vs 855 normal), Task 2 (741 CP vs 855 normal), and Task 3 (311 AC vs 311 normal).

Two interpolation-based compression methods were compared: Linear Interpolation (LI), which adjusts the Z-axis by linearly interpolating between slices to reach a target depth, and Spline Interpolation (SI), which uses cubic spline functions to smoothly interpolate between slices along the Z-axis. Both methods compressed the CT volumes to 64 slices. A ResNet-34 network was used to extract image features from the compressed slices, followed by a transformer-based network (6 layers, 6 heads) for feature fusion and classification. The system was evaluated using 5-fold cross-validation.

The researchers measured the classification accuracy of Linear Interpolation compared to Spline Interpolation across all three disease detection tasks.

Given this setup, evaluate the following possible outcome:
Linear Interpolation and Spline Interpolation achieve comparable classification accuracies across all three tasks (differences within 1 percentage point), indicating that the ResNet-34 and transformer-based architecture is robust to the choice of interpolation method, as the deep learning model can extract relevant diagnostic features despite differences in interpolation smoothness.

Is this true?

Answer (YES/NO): NO